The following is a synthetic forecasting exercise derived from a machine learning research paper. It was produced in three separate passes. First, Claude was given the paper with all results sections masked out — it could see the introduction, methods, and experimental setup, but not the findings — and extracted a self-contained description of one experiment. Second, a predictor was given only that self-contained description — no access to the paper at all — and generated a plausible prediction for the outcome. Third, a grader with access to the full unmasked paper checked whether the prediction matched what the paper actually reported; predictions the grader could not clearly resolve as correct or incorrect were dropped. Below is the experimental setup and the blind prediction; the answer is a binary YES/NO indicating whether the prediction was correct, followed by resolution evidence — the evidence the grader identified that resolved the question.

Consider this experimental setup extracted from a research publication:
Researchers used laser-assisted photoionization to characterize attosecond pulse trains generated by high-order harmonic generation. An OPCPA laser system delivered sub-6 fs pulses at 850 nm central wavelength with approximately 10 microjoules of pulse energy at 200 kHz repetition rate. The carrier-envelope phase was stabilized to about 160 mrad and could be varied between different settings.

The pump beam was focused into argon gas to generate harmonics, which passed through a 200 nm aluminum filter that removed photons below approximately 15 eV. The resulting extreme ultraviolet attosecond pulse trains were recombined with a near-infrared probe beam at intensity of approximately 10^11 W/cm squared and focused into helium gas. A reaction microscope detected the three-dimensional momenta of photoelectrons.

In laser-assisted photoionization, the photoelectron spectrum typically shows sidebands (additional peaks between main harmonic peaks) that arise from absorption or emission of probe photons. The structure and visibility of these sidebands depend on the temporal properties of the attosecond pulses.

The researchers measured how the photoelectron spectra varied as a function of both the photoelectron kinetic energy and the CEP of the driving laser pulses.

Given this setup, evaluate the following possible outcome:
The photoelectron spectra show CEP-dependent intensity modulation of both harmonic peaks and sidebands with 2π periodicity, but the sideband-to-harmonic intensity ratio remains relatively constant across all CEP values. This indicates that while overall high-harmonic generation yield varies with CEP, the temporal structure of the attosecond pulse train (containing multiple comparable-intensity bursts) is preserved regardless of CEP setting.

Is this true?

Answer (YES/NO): NO